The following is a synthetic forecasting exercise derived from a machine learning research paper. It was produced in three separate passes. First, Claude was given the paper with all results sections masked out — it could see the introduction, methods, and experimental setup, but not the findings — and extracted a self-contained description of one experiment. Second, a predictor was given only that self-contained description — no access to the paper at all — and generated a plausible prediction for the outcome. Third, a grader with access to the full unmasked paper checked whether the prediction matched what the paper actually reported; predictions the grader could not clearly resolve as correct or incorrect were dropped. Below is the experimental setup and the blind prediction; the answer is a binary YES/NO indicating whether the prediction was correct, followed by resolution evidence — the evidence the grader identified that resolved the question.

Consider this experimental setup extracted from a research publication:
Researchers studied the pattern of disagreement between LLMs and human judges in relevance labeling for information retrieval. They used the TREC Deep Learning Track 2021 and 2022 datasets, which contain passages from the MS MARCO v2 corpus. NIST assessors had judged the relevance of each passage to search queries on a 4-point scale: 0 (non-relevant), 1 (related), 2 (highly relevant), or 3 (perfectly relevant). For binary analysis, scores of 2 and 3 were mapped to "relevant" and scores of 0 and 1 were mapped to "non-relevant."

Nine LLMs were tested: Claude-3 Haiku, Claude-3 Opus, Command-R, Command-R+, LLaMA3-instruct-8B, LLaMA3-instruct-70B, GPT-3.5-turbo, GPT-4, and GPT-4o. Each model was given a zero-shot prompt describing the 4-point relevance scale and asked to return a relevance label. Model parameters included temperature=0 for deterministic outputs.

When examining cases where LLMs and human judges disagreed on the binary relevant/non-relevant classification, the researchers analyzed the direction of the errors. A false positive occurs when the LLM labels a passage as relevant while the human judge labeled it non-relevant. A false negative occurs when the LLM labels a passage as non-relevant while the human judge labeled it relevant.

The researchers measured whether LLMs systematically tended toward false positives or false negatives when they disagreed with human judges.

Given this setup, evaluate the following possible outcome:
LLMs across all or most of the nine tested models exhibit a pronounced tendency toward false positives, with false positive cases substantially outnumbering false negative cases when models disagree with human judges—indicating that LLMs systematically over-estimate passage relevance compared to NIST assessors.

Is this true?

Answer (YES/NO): YES